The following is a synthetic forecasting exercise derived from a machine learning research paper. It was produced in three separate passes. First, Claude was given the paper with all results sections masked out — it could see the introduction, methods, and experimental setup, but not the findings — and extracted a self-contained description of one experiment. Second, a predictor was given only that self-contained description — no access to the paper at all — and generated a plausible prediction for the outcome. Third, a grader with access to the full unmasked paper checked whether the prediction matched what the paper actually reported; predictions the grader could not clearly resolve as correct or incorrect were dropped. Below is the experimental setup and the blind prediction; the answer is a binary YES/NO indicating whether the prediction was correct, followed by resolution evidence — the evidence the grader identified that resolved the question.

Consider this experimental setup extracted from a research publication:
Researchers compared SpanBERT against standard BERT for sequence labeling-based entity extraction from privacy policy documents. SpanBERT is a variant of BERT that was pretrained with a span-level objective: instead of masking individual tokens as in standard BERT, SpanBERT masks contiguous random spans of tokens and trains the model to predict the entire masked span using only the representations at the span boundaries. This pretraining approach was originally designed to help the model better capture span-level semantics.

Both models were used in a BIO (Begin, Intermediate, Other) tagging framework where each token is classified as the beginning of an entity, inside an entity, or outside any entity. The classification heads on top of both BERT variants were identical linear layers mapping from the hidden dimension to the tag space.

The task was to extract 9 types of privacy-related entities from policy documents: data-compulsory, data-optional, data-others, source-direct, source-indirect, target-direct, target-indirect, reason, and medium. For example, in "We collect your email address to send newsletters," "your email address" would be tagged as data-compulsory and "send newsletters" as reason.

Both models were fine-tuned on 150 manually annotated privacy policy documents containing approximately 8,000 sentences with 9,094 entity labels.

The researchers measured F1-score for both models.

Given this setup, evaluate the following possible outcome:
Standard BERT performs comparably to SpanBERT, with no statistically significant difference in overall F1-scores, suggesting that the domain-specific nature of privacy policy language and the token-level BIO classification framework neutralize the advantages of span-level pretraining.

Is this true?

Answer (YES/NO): NO